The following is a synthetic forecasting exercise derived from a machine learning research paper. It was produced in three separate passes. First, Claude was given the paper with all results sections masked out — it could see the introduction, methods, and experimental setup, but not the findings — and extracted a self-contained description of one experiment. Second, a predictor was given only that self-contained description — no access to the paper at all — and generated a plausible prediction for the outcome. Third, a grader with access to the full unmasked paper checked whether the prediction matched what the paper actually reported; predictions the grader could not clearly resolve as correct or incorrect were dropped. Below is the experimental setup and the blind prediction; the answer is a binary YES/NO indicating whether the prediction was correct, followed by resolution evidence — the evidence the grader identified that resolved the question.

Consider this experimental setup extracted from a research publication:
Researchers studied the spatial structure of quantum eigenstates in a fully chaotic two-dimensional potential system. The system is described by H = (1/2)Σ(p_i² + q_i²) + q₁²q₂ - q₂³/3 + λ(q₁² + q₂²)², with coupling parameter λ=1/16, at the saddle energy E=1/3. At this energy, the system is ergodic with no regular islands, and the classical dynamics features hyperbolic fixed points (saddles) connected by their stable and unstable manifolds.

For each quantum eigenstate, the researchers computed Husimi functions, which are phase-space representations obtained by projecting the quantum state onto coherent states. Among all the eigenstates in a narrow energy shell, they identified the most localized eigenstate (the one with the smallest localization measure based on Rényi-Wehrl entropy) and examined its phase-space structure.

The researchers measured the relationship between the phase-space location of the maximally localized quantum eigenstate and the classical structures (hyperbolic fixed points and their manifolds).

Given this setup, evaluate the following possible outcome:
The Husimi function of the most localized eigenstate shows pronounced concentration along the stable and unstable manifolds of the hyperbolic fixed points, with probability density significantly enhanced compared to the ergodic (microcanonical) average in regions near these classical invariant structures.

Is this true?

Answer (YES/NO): YES